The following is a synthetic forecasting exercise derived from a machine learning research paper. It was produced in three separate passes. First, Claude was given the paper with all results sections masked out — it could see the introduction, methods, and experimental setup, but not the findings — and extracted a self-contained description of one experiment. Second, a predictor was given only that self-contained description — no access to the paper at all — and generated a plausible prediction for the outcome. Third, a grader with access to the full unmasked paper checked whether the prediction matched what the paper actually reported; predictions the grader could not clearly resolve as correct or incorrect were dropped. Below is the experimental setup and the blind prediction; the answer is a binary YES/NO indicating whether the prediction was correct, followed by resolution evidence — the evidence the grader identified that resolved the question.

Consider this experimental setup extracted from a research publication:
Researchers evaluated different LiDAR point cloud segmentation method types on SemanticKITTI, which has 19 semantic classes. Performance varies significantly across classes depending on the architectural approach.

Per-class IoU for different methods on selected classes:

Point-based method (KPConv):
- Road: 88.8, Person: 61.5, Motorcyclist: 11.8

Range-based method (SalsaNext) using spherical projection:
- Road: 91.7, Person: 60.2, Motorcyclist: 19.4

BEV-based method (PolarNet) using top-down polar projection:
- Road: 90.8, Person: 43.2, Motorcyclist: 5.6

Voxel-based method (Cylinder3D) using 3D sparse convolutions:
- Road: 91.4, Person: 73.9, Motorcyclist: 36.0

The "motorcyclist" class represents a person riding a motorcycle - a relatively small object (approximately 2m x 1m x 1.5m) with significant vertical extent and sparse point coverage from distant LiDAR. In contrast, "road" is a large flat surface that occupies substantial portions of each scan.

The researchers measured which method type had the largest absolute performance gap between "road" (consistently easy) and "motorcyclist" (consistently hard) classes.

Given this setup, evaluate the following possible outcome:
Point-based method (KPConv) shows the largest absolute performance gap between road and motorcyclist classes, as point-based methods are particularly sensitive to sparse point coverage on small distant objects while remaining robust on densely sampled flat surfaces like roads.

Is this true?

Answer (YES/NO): NO